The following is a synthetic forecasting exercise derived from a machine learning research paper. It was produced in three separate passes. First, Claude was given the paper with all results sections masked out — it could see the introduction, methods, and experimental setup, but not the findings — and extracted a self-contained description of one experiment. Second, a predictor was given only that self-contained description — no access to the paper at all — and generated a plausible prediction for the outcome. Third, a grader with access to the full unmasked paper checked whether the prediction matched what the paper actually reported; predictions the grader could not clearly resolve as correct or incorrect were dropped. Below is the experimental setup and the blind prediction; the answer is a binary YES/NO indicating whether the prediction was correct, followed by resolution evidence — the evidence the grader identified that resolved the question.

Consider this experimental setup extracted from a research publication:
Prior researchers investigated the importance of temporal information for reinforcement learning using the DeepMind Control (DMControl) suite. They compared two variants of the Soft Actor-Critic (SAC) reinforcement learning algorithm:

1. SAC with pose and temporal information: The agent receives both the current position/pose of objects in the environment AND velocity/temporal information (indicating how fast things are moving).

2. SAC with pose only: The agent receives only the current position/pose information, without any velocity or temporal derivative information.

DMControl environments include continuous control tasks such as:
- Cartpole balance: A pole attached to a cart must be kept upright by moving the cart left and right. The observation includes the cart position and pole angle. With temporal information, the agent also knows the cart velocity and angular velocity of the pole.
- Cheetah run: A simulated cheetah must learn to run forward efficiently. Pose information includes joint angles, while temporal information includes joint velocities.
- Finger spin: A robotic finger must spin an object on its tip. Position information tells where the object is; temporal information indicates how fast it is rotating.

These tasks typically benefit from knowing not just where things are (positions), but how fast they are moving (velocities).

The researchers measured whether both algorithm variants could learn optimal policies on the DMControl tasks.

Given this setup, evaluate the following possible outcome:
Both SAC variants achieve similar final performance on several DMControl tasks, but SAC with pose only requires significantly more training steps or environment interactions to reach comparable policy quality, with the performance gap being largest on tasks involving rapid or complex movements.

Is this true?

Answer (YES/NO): NO